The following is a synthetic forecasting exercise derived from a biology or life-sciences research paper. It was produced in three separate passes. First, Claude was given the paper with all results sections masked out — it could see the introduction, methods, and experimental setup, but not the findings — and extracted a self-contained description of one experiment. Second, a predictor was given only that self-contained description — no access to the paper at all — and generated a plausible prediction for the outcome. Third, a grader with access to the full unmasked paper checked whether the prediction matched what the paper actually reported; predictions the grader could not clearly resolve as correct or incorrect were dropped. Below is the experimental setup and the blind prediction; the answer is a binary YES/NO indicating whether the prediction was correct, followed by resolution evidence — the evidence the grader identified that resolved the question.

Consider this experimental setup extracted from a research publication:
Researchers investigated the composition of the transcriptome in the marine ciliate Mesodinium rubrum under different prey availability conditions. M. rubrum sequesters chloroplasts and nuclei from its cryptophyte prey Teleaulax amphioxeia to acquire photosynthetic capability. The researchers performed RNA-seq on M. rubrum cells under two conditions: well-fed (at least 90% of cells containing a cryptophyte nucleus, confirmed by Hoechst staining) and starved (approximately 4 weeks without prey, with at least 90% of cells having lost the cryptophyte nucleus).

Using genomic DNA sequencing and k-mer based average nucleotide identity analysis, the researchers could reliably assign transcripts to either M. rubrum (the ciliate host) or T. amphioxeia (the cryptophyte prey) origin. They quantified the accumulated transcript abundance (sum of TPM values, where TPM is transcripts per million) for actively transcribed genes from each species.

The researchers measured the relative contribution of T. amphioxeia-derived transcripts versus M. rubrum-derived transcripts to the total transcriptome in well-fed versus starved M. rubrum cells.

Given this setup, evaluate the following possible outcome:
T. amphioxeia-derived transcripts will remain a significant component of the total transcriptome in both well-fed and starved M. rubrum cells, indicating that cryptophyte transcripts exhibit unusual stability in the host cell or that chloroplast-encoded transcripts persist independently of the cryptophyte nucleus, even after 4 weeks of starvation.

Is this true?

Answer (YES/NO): NO